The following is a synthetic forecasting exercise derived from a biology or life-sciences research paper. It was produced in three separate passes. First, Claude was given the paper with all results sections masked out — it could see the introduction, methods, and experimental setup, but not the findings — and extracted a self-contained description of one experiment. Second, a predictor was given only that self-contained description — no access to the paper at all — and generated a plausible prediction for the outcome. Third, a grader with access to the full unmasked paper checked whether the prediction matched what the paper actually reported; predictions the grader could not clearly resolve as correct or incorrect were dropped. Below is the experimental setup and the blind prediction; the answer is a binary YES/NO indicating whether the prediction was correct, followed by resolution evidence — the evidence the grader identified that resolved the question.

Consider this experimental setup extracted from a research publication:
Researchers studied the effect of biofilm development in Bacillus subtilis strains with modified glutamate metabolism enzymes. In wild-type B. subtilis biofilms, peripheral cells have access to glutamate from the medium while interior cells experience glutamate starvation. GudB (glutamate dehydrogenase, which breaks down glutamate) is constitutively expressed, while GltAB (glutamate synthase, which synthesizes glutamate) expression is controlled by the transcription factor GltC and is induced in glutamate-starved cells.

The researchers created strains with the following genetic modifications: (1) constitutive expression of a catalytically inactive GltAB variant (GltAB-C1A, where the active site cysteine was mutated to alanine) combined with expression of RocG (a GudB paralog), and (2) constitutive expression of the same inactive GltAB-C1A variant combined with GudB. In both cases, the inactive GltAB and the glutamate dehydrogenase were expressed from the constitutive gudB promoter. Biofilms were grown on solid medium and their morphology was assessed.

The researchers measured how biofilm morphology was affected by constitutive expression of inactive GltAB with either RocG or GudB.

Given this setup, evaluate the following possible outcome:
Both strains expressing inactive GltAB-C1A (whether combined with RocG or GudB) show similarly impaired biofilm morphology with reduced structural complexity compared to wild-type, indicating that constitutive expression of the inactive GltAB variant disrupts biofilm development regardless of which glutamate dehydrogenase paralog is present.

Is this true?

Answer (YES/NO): NO